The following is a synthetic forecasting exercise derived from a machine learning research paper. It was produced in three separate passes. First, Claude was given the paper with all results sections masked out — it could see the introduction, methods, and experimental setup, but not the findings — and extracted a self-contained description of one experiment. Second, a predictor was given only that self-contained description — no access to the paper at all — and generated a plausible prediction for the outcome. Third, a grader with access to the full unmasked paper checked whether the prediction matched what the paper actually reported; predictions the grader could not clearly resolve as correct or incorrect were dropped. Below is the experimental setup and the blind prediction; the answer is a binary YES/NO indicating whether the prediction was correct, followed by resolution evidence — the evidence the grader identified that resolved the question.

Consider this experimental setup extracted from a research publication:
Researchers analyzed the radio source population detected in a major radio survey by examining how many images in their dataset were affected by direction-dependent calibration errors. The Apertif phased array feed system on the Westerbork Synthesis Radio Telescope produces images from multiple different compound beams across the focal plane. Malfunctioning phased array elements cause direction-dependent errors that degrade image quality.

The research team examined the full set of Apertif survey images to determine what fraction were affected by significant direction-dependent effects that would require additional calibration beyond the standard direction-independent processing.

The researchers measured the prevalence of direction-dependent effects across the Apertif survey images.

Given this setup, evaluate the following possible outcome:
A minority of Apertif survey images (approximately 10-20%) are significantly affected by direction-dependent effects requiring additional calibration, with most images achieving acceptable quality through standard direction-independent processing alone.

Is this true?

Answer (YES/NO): NO